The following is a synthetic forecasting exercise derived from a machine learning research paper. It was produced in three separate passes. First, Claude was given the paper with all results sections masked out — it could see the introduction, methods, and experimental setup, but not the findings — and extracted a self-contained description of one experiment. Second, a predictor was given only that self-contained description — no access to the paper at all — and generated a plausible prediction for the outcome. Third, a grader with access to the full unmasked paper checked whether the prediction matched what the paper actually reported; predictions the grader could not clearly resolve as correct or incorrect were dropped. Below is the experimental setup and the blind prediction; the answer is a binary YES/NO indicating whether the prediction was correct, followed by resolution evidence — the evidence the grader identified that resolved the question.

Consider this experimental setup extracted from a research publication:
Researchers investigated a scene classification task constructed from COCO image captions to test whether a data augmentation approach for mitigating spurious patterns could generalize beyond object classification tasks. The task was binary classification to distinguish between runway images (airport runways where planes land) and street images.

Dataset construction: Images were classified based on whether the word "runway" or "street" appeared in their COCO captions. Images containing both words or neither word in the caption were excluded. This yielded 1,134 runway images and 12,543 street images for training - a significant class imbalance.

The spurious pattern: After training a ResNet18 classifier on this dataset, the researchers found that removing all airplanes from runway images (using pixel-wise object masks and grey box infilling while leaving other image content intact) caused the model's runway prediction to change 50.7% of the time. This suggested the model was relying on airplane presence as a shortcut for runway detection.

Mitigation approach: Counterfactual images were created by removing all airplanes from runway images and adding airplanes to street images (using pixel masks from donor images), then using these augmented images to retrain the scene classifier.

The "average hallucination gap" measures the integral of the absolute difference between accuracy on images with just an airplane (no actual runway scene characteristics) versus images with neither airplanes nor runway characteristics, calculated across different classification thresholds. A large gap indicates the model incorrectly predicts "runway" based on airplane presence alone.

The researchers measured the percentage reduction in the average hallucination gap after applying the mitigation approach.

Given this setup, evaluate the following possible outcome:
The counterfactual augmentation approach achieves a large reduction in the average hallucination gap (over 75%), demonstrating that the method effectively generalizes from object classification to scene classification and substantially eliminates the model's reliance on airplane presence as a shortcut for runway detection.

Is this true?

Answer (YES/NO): YES